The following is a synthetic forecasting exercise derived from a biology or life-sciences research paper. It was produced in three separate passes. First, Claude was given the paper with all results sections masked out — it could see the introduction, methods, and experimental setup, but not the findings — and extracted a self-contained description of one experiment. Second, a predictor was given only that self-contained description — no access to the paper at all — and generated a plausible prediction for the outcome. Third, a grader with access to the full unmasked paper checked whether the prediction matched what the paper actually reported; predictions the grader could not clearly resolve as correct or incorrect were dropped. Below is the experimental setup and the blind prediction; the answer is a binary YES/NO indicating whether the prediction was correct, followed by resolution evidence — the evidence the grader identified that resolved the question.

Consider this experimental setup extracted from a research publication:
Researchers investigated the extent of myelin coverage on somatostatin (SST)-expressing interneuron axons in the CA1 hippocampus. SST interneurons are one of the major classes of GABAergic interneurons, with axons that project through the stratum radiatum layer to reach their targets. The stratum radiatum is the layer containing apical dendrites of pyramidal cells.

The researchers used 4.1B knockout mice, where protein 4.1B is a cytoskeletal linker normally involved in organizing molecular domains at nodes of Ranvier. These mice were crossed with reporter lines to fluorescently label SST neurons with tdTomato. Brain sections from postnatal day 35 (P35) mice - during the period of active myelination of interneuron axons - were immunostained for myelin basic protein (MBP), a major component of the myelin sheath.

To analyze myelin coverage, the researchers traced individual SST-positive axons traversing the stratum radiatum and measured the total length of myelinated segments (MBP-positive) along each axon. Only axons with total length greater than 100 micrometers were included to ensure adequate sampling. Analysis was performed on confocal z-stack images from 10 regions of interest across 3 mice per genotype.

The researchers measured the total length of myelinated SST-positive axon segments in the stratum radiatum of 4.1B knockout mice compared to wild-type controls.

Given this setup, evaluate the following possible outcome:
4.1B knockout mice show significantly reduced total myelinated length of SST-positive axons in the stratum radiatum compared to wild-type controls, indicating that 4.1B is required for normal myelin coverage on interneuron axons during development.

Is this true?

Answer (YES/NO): YES